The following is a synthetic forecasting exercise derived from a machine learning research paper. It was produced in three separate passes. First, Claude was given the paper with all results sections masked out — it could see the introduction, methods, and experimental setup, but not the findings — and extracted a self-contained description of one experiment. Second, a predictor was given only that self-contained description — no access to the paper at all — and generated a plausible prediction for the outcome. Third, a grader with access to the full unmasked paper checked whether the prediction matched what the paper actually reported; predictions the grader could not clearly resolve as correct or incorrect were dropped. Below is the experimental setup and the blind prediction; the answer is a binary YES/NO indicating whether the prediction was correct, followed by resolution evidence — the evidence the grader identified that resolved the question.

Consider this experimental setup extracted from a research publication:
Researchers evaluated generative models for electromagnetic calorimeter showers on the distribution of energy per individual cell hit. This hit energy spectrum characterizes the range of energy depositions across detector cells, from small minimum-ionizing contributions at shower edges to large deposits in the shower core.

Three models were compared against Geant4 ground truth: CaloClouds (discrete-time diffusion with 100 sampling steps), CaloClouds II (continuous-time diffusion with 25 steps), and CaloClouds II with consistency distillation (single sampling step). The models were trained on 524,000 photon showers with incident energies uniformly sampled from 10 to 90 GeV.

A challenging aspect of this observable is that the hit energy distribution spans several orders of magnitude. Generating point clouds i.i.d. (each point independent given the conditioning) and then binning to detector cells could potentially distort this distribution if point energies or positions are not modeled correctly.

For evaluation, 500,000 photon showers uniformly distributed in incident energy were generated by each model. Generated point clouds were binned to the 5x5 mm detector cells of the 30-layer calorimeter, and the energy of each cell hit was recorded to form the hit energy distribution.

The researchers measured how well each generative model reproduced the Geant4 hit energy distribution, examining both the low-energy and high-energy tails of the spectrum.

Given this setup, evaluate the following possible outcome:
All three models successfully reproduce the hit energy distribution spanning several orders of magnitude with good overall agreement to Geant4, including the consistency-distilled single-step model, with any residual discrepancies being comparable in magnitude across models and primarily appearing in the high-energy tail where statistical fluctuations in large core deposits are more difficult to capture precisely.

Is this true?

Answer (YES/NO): NO